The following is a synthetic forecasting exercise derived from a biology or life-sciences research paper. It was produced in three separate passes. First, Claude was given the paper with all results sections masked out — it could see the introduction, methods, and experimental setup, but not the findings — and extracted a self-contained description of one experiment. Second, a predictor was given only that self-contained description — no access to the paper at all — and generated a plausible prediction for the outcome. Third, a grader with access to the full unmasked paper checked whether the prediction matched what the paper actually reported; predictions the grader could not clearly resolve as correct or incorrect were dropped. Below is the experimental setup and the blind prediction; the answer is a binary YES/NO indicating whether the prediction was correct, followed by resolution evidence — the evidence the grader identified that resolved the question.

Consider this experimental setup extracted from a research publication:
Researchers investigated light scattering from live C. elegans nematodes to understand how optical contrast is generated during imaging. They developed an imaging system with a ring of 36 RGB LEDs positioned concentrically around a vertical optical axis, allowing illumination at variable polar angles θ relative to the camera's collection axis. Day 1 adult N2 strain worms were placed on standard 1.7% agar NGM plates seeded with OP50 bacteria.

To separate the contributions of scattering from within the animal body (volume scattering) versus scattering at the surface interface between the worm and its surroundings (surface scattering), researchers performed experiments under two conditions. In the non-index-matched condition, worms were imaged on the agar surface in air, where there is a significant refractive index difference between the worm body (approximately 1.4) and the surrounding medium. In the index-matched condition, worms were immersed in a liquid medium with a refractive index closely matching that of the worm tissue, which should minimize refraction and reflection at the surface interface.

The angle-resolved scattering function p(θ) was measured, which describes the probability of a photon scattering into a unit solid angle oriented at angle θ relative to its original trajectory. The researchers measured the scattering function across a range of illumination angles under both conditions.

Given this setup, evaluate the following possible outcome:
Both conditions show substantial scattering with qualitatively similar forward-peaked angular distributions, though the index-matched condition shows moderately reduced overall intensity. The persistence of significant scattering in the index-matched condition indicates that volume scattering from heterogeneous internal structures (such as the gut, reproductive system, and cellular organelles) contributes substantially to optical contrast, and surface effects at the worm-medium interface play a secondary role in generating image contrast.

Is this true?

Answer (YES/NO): NO